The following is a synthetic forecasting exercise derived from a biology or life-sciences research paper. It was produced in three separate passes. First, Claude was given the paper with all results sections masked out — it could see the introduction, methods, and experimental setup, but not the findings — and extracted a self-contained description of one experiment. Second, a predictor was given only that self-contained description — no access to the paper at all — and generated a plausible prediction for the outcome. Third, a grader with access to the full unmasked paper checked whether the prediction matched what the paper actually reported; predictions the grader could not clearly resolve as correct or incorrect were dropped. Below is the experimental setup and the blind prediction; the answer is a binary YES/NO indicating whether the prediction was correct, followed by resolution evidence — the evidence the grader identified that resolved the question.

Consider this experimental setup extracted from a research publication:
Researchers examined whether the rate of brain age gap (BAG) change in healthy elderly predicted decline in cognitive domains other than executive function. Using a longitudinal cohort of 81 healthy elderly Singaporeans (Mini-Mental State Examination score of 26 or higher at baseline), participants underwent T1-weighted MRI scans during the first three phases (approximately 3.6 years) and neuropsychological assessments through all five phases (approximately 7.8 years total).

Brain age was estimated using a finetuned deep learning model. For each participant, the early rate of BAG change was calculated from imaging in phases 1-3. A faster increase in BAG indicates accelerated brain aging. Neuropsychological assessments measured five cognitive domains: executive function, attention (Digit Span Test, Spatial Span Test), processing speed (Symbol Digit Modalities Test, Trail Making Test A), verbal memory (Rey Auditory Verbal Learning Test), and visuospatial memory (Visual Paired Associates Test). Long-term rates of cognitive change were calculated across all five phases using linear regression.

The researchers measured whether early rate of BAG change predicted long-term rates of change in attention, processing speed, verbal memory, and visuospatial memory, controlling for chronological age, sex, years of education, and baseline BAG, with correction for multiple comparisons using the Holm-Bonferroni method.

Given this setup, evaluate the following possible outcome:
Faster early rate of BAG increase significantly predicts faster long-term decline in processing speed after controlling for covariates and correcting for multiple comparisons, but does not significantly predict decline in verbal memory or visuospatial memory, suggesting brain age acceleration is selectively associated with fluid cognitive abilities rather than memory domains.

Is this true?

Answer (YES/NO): NO